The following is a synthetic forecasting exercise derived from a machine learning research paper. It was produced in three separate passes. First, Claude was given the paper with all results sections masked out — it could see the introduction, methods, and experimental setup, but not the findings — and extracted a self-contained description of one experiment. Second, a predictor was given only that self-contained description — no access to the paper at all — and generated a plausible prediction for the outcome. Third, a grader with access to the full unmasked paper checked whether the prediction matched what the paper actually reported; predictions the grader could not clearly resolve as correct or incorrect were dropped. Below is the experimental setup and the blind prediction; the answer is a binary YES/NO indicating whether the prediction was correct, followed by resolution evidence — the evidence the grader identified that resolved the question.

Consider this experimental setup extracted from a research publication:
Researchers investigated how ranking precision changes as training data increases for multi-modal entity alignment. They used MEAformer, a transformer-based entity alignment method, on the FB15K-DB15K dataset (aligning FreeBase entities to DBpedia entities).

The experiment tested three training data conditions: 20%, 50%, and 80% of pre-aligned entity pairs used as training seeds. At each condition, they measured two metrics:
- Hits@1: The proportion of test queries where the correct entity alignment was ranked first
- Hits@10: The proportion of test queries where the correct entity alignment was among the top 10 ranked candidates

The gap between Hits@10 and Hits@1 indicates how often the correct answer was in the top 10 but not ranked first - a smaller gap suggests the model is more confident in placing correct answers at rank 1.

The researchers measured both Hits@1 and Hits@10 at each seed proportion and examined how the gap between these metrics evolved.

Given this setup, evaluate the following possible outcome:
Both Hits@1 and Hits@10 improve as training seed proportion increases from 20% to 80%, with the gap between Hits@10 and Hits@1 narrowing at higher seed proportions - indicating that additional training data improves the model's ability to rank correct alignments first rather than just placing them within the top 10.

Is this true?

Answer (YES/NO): YES